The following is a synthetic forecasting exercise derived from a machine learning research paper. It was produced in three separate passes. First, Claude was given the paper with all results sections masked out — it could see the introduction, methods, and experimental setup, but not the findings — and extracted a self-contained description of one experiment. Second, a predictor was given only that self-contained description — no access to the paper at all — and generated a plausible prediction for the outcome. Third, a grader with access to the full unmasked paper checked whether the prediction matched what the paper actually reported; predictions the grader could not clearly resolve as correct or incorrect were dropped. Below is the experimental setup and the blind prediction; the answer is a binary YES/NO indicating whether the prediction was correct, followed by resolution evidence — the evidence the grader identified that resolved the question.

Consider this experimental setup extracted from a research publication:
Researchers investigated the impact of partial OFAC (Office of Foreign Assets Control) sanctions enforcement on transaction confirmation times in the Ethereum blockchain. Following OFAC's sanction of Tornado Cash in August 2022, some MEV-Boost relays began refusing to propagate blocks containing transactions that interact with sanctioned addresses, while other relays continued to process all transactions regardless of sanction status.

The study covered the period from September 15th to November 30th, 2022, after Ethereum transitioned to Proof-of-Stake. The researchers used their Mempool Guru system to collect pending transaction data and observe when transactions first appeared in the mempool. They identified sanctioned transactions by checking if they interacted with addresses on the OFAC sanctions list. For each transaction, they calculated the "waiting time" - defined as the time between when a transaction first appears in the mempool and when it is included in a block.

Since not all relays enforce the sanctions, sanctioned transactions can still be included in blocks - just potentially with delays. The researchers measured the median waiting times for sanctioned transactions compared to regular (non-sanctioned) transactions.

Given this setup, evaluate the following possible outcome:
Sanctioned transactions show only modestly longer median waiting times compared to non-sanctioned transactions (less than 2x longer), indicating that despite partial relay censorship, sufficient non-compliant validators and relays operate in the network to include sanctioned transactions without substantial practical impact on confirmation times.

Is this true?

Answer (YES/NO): YES